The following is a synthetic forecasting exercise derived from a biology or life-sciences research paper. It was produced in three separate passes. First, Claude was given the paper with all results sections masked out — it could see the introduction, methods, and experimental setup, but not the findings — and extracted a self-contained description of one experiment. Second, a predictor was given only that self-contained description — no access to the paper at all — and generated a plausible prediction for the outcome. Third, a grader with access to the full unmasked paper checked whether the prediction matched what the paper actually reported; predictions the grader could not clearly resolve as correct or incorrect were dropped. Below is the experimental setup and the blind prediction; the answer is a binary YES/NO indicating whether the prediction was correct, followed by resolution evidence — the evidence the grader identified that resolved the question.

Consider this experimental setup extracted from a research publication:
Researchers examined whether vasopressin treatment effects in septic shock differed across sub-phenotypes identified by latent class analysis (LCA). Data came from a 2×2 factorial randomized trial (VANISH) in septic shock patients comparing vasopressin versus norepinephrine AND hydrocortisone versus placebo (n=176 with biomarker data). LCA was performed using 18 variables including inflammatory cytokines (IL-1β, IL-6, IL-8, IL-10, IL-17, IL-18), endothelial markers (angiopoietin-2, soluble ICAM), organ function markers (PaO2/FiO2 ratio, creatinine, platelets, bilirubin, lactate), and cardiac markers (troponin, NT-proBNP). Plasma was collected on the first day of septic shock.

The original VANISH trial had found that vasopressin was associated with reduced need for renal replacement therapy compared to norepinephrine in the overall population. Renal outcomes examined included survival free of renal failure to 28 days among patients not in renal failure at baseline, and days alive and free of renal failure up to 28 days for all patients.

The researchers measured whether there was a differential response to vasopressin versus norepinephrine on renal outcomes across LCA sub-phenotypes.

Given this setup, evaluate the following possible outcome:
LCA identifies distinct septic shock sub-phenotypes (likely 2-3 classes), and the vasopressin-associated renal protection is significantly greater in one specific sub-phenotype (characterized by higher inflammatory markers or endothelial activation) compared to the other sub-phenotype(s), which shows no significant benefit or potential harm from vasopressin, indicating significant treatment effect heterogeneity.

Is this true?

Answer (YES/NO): NO